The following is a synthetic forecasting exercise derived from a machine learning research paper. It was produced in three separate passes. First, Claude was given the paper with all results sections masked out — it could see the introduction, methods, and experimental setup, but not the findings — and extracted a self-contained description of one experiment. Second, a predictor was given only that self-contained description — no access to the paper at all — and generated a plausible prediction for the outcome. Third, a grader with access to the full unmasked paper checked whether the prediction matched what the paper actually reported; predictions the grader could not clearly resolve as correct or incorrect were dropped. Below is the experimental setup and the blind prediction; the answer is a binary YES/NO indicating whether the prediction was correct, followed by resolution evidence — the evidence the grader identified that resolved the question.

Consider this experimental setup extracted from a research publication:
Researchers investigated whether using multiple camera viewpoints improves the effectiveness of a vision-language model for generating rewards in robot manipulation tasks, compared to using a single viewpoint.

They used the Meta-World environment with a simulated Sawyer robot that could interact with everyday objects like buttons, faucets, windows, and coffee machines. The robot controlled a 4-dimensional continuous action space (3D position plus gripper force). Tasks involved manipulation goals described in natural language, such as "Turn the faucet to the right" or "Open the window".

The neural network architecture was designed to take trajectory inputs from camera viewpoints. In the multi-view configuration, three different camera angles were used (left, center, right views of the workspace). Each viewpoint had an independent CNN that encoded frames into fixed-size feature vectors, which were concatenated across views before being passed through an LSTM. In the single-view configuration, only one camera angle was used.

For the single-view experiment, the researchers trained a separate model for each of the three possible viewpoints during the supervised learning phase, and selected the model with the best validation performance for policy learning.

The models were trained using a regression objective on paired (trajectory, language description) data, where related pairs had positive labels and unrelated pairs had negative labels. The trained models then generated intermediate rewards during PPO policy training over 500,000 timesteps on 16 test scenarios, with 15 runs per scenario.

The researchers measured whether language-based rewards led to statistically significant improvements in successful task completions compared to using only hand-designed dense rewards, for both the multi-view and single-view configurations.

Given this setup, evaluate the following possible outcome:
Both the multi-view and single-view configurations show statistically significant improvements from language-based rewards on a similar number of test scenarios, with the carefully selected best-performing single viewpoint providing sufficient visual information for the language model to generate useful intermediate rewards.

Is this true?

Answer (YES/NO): NO